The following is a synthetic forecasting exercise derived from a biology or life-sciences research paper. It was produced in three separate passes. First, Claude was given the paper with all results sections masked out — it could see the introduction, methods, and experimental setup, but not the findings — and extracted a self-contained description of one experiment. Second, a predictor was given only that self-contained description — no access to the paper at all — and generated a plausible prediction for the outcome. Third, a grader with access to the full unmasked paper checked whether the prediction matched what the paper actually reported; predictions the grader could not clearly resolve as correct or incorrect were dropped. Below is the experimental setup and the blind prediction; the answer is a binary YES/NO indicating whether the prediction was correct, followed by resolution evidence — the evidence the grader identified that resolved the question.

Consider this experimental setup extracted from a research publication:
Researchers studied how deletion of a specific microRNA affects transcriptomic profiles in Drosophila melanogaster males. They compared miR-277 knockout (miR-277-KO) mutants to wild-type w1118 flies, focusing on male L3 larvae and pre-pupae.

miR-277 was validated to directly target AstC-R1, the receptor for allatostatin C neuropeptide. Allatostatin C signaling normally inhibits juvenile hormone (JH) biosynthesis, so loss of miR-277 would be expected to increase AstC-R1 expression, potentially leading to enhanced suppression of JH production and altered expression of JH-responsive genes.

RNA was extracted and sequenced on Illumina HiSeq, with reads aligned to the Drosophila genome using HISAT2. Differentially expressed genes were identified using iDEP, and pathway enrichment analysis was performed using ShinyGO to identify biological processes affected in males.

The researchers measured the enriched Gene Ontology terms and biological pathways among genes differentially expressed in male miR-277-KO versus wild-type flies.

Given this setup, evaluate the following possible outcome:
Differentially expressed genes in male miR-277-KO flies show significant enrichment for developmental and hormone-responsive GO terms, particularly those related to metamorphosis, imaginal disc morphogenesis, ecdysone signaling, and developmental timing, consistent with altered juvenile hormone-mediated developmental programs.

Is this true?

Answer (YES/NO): NO